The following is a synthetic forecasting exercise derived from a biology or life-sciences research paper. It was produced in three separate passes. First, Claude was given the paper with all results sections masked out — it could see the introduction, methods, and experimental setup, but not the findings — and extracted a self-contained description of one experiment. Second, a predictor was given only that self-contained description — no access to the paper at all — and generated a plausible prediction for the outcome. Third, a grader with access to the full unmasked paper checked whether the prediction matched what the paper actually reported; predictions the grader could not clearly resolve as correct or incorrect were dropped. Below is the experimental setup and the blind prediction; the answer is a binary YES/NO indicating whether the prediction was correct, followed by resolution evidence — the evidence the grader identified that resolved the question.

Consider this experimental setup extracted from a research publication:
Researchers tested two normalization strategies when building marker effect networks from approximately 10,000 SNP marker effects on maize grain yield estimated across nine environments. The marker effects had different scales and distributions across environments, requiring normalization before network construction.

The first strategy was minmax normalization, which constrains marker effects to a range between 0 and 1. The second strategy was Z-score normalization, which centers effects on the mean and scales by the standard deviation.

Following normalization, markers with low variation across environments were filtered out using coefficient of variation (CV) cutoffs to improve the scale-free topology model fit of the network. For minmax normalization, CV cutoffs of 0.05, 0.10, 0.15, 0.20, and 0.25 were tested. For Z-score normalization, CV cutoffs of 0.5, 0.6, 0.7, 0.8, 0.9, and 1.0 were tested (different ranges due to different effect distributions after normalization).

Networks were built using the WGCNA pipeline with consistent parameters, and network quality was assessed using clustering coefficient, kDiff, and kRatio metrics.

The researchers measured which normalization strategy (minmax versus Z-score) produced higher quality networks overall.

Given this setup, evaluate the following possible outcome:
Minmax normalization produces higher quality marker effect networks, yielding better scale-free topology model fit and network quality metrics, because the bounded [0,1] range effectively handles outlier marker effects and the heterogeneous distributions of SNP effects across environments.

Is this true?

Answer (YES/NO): NO